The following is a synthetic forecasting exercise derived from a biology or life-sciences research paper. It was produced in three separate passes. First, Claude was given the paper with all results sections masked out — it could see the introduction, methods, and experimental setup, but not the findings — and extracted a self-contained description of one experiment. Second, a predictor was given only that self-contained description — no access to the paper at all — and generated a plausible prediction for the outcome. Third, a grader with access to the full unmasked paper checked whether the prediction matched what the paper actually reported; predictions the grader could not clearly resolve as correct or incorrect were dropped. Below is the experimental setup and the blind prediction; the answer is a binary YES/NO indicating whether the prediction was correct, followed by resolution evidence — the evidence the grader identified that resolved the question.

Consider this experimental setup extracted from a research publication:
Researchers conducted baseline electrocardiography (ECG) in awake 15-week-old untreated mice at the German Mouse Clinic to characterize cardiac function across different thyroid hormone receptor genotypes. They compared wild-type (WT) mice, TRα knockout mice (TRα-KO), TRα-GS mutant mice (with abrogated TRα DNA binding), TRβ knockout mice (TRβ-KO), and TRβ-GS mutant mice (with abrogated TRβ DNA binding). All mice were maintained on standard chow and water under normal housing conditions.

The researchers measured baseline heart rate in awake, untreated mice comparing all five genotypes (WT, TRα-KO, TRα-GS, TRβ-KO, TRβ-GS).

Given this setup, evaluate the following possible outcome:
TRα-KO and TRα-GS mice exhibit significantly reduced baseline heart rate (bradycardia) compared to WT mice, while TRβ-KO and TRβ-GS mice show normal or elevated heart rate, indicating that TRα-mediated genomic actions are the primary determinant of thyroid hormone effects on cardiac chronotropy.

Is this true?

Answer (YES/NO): NO